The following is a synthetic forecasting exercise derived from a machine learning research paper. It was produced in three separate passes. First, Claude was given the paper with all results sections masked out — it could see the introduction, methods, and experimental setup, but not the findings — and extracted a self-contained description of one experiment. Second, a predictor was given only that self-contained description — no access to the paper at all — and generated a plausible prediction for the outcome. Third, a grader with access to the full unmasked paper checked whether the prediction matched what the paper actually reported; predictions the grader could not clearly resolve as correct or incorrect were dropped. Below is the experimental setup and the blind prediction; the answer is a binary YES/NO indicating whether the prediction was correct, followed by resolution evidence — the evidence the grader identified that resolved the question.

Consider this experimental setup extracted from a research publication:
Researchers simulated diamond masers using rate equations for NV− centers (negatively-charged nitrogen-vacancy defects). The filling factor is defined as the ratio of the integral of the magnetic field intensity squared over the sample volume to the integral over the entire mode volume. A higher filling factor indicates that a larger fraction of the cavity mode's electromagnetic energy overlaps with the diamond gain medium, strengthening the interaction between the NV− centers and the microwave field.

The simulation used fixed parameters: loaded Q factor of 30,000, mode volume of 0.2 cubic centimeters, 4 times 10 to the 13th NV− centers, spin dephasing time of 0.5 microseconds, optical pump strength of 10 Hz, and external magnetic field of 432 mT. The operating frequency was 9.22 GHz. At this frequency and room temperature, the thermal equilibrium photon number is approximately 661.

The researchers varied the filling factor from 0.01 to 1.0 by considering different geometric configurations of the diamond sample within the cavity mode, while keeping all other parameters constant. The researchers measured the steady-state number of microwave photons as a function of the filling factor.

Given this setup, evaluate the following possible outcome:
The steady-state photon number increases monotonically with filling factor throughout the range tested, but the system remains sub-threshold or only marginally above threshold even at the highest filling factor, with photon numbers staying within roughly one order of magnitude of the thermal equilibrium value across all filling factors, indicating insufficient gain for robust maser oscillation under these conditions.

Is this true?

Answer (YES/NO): NO